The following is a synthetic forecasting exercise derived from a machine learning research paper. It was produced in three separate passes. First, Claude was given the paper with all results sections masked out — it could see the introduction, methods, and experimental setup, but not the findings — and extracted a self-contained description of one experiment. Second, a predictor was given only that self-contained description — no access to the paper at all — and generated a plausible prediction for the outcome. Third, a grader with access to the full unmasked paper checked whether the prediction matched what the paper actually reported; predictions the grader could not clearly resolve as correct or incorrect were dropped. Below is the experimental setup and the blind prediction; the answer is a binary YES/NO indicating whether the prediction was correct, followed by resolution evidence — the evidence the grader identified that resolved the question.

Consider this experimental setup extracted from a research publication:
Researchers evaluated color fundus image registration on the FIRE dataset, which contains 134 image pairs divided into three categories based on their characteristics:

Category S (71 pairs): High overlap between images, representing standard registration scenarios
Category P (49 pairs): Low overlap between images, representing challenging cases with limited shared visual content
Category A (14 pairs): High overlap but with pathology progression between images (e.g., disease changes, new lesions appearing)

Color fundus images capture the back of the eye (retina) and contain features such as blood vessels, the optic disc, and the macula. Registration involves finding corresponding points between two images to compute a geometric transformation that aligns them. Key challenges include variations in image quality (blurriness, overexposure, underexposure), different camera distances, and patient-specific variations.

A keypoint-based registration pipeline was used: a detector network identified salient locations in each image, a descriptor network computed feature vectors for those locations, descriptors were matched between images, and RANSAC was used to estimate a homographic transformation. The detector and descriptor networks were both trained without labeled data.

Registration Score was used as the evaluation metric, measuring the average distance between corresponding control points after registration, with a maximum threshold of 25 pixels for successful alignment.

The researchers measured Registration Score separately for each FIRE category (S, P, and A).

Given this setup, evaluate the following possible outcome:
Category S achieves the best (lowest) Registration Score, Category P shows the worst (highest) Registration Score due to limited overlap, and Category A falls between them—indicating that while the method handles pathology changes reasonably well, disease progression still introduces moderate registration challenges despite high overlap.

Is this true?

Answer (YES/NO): NO